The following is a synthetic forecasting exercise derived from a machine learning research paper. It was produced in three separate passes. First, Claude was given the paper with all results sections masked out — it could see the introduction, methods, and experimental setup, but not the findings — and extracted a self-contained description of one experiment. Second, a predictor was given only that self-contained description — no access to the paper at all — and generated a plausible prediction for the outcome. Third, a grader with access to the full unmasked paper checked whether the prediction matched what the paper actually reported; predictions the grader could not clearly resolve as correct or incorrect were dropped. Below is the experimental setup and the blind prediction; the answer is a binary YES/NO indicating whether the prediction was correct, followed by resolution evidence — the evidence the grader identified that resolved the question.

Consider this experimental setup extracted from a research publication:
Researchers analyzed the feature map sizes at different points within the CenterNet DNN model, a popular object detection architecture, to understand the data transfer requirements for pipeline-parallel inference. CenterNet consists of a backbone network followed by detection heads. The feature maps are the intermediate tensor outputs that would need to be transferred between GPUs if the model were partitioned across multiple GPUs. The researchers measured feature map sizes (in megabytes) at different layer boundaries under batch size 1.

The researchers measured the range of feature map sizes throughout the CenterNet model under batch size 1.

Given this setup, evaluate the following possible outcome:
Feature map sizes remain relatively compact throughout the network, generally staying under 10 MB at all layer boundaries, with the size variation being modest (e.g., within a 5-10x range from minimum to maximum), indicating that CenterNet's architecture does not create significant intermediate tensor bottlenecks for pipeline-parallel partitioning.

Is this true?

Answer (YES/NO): NO